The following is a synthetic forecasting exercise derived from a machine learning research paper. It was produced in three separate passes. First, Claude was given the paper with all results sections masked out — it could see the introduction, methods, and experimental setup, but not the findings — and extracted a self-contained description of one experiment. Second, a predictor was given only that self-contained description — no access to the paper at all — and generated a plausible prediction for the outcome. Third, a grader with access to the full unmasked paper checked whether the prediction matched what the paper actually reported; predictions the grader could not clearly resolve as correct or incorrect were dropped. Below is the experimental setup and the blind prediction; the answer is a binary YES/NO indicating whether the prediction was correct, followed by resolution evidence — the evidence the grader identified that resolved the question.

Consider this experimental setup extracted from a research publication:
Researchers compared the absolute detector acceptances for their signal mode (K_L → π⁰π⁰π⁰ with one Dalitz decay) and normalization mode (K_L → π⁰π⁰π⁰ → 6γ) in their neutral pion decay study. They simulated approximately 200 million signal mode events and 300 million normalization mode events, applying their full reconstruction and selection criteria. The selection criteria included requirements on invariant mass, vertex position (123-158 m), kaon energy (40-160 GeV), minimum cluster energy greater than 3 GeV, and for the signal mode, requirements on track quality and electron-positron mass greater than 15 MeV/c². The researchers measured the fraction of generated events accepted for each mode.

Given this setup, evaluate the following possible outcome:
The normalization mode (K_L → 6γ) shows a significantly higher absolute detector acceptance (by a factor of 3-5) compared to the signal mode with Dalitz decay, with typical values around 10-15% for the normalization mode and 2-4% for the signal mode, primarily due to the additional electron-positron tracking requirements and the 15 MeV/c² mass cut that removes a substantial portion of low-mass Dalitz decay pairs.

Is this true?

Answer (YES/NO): NO